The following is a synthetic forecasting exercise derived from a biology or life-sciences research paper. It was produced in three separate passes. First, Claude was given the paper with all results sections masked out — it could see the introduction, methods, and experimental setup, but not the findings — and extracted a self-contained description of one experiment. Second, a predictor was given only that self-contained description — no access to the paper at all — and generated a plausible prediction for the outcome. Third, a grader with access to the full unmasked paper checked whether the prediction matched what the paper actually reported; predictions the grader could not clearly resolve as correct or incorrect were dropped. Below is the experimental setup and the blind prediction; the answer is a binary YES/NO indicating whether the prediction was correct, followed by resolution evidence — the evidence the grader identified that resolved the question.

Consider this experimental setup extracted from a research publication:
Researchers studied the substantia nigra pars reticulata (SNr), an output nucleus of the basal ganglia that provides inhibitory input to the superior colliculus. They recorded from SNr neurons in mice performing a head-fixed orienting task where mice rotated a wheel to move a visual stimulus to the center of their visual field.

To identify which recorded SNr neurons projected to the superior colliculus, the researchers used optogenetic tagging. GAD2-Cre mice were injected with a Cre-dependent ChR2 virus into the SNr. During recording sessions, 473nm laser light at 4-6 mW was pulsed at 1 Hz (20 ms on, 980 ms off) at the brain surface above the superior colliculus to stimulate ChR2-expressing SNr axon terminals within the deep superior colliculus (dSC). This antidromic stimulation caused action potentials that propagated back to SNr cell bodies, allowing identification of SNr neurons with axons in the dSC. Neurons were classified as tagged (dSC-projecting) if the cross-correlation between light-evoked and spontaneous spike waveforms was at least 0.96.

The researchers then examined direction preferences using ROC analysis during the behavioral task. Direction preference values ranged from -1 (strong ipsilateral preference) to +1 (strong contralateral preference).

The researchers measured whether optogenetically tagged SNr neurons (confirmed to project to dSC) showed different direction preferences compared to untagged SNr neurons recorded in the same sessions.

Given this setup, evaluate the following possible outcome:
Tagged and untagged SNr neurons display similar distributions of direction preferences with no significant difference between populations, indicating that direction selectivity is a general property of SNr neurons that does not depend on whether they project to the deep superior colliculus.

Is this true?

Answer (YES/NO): YES